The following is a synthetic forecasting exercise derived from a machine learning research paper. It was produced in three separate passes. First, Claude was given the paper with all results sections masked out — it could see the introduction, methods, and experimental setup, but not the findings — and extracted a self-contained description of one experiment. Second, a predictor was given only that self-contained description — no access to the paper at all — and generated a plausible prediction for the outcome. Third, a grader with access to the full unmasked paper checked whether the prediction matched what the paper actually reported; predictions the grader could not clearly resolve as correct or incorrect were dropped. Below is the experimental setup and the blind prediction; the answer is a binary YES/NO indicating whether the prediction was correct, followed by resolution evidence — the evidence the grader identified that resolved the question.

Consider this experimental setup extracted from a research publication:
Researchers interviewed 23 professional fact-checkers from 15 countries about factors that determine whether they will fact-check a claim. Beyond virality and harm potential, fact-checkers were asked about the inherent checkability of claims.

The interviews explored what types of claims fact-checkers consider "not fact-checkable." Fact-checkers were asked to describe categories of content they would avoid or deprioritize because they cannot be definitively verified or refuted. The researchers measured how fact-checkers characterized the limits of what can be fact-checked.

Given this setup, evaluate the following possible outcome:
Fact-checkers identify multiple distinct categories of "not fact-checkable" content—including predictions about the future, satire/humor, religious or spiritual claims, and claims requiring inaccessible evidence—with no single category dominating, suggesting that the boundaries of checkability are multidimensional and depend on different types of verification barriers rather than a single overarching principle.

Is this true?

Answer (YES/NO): NO